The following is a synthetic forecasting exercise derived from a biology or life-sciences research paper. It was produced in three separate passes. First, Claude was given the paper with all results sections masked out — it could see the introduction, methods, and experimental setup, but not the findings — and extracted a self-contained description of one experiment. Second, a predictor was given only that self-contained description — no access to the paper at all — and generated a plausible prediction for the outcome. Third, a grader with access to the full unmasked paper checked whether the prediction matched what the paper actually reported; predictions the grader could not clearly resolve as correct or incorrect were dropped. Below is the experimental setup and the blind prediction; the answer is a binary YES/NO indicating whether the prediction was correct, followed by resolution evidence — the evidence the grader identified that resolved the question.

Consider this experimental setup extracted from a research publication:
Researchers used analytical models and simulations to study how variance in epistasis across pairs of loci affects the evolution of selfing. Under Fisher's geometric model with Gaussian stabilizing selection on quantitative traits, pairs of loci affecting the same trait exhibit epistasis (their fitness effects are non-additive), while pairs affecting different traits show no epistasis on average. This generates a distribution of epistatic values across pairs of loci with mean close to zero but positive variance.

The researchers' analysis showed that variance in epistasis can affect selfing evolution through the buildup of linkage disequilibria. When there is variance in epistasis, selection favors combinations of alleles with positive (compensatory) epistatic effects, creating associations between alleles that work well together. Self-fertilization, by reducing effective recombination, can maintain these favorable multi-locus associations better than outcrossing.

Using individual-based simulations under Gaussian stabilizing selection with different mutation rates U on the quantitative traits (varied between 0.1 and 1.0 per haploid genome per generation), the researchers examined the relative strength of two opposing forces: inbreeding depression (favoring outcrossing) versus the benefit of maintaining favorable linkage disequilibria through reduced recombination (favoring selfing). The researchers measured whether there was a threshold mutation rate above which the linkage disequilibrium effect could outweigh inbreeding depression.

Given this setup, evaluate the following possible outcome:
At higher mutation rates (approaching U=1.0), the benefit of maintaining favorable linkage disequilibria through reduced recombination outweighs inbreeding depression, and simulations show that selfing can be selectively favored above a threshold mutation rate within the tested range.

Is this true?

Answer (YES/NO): YES